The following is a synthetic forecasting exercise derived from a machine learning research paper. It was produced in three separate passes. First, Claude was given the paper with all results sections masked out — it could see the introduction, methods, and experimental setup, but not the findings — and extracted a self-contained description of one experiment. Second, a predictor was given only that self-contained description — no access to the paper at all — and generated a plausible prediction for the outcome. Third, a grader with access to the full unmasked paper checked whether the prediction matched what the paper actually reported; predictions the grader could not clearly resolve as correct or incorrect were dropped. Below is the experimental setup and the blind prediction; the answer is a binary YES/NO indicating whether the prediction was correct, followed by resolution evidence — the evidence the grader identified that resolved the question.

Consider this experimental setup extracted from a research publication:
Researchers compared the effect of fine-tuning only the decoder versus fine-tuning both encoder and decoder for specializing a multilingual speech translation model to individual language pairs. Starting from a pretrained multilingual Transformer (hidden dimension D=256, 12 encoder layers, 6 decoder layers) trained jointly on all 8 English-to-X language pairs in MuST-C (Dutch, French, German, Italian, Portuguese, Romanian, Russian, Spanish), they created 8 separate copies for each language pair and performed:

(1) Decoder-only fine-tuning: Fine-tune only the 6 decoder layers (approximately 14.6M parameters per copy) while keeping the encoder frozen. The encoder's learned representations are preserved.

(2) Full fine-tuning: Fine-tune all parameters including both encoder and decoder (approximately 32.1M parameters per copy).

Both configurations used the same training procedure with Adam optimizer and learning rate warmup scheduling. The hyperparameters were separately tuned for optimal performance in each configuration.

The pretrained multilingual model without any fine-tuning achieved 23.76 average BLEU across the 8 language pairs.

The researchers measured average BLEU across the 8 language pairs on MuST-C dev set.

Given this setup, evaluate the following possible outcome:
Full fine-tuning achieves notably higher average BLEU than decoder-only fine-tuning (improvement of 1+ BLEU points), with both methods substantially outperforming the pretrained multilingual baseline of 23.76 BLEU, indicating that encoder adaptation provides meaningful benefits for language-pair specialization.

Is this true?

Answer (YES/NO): NO